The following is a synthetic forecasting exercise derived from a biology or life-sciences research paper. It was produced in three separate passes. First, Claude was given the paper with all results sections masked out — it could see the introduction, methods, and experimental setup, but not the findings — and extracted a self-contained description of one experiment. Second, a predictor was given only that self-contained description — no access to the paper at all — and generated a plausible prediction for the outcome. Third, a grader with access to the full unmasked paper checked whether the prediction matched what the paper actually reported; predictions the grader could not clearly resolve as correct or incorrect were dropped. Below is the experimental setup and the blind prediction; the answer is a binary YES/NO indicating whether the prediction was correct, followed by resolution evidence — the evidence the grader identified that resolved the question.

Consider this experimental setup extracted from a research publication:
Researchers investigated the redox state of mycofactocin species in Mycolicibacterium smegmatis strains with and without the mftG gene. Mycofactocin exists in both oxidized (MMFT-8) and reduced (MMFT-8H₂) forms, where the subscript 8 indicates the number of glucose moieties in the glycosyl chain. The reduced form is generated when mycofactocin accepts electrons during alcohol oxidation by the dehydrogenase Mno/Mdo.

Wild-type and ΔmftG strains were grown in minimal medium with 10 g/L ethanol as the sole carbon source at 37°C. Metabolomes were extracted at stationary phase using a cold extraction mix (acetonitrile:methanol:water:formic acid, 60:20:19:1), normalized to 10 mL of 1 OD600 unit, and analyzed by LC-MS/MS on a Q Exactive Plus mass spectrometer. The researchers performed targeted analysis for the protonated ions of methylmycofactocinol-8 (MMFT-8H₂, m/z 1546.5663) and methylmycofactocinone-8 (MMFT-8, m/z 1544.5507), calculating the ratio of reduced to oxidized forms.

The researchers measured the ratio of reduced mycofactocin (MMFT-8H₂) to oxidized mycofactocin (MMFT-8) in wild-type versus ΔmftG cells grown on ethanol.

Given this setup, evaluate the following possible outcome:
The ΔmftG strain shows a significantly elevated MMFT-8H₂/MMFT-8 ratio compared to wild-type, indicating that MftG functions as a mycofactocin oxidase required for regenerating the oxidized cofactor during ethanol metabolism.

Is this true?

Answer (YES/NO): NO